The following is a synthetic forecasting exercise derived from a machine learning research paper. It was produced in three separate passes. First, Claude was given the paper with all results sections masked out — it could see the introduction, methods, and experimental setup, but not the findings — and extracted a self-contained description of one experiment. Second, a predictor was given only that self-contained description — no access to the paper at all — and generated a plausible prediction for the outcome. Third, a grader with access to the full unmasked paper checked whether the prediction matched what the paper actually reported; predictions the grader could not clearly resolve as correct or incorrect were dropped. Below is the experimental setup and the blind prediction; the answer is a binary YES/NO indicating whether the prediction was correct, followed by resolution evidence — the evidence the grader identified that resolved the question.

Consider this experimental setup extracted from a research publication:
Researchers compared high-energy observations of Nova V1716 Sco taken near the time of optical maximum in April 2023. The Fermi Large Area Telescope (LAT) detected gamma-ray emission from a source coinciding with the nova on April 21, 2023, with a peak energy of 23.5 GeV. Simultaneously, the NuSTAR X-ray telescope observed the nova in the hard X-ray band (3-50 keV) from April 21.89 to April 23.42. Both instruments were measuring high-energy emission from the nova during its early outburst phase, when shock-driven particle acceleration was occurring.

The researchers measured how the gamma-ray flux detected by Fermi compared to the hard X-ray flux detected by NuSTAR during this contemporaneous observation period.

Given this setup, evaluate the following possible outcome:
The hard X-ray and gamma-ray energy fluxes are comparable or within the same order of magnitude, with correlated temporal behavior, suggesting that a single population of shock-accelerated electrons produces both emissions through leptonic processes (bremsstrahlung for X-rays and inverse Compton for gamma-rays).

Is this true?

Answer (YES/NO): NO